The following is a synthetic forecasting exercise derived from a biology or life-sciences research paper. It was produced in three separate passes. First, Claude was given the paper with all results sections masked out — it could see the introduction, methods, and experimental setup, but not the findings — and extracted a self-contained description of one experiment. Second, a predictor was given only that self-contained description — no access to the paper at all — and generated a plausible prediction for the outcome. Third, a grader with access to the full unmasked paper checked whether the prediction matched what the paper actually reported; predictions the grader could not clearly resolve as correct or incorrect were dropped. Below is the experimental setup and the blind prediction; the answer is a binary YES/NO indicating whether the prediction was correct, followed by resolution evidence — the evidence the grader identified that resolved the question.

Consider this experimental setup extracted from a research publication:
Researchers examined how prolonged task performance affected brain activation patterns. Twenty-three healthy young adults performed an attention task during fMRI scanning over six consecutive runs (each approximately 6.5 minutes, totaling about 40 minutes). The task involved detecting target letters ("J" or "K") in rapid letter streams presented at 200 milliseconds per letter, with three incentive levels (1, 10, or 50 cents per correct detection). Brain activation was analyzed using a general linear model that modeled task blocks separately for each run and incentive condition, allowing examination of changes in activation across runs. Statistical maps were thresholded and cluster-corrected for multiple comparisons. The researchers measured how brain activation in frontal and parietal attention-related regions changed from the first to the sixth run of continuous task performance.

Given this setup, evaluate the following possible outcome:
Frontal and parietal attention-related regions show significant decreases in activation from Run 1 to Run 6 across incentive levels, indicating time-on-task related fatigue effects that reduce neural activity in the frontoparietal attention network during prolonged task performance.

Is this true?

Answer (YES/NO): YES